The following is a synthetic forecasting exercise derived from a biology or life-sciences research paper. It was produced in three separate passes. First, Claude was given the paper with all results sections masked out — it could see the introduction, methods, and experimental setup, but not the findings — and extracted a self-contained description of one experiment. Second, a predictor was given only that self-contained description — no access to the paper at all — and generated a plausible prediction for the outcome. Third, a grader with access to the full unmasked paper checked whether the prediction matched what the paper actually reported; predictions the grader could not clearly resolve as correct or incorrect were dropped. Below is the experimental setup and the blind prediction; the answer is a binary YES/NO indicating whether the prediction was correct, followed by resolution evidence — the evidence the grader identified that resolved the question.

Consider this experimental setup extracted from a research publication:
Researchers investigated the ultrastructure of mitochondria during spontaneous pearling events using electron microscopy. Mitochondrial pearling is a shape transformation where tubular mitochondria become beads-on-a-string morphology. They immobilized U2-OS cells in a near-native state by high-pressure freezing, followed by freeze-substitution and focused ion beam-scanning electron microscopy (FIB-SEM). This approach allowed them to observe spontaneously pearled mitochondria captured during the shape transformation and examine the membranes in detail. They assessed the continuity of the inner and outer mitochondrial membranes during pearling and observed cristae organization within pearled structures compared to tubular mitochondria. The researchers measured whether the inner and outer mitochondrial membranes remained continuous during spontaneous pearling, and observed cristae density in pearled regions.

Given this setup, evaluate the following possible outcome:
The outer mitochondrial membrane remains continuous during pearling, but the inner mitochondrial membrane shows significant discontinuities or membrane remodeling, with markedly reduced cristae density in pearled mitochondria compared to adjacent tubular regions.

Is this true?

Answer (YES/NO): NO